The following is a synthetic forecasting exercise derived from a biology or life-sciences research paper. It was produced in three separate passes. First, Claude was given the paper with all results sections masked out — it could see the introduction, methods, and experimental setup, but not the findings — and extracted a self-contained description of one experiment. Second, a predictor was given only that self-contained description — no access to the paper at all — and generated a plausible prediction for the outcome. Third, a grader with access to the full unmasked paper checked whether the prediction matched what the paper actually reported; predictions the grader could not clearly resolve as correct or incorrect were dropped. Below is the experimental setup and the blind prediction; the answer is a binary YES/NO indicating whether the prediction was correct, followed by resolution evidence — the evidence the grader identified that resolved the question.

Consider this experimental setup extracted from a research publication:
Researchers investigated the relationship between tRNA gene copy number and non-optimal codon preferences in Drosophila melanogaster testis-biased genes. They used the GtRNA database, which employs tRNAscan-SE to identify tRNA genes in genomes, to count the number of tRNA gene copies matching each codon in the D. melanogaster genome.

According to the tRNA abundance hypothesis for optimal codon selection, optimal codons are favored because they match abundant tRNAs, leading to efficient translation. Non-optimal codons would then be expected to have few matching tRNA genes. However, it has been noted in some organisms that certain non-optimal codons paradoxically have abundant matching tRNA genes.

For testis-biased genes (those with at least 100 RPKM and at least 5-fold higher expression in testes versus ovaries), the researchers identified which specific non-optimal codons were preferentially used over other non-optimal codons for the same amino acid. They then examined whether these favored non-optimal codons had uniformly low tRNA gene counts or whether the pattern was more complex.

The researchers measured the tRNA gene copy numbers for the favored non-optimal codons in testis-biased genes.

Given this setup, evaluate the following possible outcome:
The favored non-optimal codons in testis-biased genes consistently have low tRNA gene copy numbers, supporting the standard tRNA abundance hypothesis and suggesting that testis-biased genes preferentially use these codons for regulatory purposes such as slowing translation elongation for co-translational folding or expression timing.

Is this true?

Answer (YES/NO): NO